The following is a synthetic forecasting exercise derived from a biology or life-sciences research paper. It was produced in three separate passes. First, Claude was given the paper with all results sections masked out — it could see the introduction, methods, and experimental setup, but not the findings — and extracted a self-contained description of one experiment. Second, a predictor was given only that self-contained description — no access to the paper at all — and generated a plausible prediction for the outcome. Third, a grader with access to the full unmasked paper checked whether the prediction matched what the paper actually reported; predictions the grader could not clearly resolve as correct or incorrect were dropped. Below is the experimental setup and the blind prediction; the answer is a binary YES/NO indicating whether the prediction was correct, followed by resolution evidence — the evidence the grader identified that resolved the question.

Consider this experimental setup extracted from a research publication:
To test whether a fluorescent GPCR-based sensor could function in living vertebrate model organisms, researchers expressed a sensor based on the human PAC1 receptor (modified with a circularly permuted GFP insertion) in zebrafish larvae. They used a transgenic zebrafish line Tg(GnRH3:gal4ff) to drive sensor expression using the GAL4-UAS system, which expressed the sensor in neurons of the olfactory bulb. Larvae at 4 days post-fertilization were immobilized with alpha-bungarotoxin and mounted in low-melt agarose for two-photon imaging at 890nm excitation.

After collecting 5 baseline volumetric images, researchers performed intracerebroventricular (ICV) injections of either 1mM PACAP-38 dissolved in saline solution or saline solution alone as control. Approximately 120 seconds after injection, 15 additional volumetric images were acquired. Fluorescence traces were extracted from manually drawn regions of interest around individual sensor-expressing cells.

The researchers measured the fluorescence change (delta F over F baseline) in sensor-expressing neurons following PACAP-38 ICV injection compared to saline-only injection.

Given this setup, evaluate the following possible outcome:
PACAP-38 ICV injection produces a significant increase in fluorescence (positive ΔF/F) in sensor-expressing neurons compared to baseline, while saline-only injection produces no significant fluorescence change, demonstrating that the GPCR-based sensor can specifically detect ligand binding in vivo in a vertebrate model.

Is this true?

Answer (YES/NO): YES